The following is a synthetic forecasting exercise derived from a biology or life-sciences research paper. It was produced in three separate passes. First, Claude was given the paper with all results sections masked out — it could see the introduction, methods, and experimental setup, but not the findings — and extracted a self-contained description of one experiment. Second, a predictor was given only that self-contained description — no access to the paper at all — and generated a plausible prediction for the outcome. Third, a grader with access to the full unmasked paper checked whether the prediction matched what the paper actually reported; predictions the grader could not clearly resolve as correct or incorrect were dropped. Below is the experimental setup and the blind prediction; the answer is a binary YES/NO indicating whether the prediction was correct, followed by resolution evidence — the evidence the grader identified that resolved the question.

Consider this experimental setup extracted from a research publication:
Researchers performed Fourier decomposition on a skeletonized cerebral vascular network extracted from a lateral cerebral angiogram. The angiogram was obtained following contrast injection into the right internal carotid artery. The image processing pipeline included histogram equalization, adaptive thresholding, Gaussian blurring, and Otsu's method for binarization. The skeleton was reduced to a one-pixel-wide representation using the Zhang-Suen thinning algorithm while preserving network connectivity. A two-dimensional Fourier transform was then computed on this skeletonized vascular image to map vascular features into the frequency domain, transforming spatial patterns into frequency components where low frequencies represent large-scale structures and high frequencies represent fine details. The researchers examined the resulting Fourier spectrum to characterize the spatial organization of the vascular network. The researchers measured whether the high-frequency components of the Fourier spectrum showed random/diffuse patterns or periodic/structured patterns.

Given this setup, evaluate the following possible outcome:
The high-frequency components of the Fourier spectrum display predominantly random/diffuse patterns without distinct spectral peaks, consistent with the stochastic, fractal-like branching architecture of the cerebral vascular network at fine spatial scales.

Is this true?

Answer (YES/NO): NO